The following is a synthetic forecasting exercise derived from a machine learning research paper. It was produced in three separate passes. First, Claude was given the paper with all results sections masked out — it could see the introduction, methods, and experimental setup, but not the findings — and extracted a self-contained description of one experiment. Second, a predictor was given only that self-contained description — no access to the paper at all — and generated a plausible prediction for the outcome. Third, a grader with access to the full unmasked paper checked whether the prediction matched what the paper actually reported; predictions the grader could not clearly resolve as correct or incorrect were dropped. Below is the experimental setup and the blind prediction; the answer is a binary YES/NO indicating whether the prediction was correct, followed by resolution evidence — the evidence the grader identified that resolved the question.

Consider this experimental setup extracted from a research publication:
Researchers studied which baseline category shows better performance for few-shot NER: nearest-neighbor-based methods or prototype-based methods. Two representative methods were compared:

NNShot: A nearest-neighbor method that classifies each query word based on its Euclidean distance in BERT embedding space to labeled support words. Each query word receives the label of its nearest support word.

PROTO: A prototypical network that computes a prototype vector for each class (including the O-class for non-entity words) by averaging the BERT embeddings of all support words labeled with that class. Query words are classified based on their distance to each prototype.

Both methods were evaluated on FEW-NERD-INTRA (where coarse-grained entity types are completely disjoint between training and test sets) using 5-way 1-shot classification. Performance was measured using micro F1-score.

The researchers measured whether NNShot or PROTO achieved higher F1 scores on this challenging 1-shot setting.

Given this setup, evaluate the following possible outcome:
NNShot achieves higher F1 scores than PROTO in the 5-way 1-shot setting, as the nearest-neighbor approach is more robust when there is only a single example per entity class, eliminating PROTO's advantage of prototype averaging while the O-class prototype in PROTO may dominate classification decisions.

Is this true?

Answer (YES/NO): YES